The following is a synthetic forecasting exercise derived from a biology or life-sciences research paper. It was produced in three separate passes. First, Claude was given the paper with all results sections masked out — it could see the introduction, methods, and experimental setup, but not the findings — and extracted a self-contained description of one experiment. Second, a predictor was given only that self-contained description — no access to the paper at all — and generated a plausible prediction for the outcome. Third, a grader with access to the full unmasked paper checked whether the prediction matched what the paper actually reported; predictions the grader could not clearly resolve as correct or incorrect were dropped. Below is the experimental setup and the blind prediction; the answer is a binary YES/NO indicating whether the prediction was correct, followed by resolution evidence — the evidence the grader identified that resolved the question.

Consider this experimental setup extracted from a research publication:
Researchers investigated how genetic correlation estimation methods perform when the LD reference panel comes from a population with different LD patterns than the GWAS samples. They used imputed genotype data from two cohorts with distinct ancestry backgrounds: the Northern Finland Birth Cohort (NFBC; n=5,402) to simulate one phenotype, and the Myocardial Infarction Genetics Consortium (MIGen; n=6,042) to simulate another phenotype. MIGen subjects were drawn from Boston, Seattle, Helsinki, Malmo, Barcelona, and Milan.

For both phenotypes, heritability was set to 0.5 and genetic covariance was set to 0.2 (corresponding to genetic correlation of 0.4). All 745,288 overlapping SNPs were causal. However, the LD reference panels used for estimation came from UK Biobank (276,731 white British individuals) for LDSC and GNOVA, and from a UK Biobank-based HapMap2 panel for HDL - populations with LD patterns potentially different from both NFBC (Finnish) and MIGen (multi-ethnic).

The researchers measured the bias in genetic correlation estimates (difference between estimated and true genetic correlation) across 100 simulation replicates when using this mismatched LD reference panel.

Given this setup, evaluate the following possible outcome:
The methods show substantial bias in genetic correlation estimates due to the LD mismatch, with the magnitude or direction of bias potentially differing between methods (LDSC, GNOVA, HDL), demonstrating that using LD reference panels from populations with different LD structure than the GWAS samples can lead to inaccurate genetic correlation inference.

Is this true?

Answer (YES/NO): YES